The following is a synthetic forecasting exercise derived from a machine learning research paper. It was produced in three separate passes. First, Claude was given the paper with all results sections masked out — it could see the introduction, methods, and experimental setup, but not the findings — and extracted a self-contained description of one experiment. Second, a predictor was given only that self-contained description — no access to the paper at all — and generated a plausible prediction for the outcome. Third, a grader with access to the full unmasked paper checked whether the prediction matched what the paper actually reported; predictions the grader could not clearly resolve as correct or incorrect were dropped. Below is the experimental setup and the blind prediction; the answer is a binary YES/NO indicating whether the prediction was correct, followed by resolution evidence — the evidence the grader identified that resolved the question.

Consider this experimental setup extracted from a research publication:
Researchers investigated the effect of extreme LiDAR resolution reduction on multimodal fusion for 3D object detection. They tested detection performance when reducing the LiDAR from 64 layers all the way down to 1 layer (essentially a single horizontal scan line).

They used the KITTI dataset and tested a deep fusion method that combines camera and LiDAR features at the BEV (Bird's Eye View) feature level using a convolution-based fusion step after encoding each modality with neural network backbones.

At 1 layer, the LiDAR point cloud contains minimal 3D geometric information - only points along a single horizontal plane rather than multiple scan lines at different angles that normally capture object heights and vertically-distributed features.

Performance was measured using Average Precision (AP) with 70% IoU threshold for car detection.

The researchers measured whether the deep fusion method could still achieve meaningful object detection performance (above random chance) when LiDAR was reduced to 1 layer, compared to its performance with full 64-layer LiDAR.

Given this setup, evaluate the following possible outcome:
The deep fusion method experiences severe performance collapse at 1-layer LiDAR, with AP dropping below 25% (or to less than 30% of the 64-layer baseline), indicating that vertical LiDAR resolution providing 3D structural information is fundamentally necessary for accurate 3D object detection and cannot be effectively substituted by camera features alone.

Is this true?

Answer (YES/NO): YES